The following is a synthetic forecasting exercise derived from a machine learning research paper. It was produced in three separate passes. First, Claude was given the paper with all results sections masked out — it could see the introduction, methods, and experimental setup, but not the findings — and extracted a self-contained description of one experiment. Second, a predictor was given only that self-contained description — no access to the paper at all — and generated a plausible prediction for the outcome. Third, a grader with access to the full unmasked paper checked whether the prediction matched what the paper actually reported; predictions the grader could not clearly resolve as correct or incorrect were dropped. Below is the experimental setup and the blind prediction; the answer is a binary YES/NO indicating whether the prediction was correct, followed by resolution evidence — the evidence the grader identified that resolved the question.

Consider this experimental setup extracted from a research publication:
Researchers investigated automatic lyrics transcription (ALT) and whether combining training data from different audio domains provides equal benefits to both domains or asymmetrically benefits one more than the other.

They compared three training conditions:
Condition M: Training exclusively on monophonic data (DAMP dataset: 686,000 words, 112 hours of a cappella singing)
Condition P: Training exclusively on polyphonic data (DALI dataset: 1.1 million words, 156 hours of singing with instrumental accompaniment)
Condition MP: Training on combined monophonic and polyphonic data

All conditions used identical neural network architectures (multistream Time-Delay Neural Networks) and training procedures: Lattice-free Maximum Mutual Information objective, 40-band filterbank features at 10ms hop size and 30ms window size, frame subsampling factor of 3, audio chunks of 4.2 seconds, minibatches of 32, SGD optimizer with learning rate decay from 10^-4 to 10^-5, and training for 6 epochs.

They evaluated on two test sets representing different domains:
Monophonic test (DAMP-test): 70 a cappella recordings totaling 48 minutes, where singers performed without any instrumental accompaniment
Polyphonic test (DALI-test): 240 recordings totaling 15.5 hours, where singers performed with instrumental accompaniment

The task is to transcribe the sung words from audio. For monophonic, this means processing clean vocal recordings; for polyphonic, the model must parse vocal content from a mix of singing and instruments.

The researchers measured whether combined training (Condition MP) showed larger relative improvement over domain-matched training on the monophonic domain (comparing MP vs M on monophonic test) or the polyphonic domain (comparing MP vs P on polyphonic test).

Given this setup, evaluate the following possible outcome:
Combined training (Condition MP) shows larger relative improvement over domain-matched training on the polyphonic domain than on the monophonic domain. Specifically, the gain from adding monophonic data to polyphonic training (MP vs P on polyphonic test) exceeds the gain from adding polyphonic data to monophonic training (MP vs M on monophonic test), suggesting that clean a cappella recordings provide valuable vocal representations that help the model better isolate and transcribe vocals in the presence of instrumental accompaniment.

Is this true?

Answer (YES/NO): YES